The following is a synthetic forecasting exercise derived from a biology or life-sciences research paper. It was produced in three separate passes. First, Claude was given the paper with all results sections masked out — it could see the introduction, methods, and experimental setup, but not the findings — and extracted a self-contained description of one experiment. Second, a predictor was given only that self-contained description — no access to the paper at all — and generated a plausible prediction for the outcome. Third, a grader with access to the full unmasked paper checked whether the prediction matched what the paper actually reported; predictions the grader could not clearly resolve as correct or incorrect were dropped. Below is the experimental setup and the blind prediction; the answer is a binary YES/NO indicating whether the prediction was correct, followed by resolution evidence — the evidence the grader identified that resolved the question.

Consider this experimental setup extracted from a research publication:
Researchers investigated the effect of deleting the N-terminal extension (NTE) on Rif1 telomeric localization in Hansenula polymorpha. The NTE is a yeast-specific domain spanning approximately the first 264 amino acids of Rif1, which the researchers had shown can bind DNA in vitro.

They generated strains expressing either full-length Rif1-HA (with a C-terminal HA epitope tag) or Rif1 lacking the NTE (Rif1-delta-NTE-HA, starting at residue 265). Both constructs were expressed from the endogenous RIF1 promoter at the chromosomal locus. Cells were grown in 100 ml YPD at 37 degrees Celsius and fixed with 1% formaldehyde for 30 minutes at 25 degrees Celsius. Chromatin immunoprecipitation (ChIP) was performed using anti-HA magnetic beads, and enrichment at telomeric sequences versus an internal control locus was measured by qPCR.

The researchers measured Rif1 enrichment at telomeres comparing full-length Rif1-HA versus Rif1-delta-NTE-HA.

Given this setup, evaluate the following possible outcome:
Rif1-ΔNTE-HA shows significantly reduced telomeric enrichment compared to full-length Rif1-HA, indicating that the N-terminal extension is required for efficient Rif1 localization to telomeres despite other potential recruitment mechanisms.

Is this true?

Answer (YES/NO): YES